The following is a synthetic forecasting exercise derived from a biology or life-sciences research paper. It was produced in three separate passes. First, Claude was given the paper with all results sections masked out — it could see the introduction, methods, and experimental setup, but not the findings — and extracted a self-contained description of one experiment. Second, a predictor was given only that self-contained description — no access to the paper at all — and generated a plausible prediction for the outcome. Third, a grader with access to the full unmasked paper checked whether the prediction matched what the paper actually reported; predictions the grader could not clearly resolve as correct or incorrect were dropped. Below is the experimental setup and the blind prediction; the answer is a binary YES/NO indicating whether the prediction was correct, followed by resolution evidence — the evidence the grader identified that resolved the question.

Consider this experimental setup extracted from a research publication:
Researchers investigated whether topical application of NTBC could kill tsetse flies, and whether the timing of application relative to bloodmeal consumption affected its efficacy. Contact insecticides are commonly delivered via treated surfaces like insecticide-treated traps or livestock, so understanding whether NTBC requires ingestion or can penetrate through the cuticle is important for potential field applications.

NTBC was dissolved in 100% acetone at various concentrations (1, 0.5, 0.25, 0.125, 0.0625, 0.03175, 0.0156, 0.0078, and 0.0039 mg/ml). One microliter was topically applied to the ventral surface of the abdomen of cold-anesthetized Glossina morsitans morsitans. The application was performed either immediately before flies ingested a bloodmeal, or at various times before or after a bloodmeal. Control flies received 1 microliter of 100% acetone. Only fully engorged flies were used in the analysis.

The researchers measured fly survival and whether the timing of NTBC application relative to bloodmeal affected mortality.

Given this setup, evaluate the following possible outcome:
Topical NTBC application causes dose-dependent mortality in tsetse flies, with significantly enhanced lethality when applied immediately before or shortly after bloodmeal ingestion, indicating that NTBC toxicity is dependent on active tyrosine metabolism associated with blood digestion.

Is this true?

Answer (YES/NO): NO